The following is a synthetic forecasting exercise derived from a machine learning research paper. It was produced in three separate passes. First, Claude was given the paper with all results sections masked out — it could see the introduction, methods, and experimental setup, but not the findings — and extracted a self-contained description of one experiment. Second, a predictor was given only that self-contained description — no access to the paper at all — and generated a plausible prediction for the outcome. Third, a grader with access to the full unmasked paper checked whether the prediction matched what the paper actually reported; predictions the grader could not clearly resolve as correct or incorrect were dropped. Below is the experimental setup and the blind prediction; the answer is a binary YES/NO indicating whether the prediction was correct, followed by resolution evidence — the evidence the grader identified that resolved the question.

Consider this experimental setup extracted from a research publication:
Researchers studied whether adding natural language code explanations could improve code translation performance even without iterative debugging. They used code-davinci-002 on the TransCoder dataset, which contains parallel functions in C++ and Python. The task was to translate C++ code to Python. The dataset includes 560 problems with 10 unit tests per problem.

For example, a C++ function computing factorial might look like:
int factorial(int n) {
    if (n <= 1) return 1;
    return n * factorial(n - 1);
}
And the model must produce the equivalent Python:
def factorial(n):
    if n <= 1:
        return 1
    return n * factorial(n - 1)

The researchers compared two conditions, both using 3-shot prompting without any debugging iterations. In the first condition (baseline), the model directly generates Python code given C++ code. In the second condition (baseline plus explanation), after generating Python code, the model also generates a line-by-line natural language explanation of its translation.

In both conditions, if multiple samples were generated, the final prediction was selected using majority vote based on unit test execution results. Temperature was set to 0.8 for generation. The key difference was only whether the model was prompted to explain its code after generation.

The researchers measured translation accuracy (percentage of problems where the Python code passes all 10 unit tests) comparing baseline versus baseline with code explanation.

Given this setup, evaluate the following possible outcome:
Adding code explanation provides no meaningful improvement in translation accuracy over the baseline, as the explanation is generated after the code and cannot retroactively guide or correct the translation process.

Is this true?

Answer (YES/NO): NO